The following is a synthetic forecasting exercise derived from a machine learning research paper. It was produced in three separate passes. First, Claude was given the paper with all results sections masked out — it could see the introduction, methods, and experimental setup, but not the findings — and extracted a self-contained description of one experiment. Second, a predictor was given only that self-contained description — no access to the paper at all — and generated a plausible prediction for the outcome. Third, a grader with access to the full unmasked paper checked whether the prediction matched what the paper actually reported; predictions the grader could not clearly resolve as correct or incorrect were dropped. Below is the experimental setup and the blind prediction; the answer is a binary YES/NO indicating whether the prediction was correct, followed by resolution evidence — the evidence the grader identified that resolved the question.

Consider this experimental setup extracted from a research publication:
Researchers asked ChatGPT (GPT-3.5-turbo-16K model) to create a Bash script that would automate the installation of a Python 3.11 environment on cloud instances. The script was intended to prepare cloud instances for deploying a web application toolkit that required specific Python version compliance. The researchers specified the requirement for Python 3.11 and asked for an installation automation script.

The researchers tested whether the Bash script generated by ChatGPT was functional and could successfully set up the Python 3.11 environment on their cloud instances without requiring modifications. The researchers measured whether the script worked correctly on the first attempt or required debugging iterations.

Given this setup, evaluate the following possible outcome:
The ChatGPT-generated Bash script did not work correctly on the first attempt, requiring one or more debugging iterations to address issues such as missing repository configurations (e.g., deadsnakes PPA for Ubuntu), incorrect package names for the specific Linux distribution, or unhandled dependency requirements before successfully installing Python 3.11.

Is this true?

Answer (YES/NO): NO